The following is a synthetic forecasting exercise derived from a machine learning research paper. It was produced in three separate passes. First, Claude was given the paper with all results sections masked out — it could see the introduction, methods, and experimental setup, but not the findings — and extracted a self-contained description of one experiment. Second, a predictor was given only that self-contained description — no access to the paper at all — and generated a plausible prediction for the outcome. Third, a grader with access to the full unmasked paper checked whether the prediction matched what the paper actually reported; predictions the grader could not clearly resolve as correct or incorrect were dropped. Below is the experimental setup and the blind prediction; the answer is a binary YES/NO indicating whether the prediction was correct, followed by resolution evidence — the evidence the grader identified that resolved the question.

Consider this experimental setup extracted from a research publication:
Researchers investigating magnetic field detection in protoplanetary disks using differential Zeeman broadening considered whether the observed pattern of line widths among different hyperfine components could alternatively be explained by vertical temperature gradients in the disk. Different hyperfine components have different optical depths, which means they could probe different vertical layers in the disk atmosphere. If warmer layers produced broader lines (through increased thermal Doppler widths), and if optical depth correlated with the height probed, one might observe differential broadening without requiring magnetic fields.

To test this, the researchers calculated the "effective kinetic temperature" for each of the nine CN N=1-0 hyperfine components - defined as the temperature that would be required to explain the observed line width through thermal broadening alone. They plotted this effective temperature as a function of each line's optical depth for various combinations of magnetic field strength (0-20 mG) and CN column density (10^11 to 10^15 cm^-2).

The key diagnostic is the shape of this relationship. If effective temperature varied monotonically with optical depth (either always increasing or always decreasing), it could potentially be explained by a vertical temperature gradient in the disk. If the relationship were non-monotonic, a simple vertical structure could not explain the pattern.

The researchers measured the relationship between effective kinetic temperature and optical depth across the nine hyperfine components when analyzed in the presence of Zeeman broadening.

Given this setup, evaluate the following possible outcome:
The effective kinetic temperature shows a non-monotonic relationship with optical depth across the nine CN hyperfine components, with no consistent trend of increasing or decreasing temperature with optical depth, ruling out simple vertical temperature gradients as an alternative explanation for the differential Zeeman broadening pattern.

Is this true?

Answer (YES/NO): YES